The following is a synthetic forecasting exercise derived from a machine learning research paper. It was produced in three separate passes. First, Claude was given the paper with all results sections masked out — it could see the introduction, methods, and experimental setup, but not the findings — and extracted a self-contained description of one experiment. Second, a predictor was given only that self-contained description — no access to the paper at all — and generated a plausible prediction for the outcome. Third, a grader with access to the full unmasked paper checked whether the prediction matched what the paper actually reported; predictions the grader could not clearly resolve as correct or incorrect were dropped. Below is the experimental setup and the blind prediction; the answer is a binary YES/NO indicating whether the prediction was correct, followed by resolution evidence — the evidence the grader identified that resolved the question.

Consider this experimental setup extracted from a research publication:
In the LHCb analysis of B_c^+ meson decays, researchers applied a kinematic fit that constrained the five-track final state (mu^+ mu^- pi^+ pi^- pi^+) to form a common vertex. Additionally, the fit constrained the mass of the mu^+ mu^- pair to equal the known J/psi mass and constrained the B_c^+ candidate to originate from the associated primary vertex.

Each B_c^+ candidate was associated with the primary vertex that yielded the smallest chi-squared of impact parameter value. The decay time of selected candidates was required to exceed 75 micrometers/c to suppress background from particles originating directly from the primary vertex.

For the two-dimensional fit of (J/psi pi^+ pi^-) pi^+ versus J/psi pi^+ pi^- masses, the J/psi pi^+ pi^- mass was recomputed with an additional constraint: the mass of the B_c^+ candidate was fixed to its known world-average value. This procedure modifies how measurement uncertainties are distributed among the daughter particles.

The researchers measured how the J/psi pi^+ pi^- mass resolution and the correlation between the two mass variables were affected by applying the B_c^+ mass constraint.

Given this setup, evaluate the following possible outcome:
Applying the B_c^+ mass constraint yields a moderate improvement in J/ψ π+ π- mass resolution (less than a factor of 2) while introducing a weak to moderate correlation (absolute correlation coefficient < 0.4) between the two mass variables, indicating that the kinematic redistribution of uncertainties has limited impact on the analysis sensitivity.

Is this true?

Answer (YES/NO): NO